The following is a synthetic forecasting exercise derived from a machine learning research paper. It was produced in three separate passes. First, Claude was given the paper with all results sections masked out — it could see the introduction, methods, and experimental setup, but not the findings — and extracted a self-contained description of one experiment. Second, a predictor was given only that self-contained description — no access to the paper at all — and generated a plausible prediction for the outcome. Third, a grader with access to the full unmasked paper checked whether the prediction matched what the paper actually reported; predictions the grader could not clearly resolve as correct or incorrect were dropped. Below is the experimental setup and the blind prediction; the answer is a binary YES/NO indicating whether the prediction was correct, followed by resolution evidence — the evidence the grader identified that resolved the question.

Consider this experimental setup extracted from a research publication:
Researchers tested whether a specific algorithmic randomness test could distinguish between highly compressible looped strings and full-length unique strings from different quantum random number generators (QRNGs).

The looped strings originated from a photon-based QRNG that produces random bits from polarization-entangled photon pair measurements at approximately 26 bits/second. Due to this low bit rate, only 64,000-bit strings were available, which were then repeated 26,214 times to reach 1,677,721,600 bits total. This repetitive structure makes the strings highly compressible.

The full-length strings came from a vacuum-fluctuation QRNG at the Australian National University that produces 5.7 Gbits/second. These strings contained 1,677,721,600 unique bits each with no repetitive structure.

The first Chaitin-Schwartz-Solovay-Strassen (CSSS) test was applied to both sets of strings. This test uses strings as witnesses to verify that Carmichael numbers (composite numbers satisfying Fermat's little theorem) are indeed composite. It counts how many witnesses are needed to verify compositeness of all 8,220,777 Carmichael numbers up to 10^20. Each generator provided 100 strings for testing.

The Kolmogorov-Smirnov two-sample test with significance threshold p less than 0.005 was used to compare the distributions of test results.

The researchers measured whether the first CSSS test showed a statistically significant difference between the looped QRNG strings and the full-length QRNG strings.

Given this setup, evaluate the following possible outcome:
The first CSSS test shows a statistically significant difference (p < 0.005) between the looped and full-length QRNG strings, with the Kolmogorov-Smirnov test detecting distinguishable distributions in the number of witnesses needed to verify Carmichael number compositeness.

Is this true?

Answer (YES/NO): NO